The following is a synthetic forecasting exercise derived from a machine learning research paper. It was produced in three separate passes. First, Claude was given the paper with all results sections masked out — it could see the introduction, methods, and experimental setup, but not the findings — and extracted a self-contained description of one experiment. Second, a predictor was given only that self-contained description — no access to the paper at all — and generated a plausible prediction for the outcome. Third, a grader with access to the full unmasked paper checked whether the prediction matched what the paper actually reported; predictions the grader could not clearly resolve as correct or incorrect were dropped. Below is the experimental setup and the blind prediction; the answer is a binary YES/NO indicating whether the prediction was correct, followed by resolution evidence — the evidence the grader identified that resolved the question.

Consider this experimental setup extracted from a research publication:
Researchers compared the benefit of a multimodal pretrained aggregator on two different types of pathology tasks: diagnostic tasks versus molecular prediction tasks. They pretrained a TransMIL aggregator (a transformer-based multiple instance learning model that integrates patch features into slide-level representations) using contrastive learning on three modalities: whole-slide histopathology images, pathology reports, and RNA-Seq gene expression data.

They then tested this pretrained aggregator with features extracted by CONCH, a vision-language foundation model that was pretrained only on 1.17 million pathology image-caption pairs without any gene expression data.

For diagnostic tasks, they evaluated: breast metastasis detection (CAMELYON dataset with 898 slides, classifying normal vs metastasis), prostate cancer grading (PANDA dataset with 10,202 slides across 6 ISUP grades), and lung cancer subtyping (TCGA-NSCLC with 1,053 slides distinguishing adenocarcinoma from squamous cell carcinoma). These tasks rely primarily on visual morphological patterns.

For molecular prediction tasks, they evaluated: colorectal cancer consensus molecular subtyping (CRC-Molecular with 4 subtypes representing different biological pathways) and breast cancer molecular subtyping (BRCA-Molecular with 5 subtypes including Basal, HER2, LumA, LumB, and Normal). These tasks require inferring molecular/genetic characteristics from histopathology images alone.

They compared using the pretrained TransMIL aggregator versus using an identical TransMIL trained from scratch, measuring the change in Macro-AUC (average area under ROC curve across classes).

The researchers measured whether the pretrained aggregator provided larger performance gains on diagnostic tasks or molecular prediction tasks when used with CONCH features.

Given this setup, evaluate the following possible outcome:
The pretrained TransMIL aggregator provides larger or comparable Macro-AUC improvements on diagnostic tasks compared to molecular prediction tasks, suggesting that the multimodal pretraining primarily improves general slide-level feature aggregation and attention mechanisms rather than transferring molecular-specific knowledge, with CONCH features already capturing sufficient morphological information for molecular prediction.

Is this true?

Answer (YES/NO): NO